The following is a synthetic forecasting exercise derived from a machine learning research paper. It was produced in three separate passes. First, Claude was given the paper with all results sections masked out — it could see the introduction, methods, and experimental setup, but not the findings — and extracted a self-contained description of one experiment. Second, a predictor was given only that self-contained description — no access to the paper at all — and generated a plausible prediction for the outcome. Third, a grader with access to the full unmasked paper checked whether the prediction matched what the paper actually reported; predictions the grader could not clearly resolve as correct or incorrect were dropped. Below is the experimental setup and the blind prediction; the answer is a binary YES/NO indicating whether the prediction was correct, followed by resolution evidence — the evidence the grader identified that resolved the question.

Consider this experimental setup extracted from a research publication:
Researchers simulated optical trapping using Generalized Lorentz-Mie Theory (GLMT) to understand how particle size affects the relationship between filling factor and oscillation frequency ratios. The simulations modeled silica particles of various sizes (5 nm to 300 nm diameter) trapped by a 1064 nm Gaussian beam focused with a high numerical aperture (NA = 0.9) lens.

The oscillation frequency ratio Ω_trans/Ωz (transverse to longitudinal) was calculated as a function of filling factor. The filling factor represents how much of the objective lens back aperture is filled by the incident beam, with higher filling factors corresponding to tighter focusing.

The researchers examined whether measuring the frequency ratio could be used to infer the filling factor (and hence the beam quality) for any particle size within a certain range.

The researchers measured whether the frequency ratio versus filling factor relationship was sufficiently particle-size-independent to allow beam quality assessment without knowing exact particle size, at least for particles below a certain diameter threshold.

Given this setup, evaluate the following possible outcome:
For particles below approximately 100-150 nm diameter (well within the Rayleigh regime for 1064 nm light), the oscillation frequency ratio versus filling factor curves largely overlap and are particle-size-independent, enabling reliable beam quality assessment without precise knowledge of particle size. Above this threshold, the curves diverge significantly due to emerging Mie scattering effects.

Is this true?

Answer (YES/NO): NO